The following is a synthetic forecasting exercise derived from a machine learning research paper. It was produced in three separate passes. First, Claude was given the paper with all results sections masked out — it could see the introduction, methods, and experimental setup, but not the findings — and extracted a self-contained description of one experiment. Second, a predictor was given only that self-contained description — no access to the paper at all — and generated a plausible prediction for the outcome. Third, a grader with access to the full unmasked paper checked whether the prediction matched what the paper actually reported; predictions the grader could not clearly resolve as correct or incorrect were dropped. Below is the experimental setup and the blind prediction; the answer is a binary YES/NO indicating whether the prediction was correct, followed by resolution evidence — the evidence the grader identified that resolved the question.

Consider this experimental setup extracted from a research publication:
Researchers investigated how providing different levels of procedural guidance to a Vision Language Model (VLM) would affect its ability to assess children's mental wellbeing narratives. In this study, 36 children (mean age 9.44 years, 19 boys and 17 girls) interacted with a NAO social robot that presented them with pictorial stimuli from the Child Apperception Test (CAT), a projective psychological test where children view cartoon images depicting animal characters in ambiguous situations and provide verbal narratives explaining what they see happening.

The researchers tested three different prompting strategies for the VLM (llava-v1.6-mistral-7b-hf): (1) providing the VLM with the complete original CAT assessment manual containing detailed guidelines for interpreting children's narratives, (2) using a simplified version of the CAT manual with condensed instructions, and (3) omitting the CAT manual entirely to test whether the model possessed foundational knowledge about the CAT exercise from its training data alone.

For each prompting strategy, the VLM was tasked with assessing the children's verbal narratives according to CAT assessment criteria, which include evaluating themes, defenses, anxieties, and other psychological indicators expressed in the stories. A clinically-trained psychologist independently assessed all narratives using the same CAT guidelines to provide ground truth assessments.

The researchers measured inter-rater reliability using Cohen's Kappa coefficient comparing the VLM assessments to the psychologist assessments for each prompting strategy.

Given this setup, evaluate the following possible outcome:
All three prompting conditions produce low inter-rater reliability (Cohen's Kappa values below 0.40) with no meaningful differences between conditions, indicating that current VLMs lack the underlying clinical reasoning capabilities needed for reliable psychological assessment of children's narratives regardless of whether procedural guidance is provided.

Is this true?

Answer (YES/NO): YES